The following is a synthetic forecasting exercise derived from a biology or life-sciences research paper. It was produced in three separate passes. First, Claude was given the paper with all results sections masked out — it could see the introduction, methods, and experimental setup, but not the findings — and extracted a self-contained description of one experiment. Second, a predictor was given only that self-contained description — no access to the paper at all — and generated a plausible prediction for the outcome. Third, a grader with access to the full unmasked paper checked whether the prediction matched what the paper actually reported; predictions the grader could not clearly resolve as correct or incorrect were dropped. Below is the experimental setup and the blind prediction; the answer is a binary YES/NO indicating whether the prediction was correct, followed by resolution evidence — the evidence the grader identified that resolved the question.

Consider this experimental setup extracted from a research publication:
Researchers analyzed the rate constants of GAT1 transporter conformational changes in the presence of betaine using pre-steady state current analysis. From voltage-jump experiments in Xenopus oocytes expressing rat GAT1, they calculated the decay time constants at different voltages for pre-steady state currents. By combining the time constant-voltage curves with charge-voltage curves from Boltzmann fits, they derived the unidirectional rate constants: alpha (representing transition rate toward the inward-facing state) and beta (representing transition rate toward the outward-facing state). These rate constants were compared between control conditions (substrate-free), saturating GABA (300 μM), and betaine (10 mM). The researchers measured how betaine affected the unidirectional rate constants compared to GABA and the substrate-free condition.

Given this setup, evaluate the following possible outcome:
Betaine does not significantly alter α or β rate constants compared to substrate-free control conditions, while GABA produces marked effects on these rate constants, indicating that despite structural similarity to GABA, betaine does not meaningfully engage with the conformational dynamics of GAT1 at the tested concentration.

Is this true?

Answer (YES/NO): NO